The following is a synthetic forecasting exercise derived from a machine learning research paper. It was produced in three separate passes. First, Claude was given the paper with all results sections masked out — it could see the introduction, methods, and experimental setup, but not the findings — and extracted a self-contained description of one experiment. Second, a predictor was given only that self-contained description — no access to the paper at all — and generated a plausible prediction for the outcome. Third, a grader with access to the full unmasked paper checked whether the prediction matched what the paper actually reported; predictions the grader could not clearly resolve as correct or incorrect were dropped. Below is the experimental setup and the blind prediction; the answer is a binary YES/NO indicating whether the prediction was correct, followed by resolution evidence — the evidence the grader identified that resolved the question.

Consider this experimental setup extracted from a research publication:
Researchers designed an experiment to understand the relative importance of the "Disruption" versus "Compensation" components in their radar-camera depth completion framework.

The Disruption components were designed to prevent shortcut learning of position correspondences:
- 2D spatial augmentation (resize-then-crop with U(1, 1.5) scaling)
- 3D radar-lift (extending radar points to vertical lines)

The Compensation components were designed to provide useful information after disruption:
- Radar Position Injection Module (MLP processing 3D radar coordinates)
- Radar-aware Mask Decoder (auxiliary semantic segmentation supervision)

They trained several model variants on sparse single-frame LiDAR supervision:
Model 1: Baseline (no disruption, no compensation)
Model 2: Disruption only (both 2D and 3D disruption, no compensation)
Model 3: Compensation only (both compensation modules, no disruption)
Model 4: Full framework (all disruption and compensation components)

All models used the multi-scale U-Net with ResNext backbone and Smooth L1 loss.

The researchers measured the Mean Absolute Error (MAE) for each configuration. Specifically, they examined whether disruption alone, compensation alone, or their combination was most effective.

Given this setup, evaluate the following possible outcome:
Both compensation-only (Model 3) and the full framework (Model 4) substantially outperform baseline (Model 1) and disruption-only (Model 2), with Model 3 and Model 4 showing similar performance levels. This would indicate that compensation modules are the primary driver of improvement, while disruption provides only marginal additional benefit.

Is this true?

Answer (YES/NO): NO